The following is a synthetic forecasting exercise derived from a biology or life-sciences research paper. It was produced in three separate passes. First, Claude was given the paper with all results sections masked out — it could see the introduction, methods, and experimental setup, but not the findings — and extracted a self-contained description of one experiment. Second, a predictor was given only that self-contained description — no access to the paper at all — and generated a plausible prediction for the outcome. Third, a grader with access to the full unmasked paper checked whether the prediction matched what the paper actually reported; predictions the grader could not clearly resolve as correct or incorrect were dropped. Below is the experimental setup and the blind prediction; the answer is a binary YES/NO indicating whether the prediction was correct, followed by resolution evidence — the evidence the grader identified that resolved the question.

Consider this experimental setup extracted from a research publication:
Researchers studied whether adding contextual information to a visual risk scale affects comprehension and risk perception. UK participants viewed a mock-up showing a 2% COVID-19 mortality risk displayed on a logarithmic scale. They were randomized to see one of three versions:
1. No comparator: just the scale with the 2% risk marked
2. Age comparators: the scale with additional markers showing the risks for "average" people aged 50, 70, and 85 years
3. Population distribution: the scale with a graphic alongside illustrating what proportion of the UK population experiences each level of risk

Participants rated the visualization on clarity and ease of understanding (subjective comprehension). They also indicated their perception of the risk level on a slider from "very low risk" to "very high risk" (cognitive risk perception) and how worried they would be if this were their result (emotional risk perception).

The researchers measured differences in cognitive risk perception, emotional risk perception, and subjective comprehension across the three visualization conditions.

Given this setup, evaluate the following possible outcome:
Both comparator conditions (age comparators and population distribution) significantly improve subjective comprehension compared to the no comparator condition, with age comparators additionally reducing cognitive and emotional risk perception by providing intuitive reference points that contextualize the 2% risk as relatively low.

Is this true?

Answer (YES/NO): NO